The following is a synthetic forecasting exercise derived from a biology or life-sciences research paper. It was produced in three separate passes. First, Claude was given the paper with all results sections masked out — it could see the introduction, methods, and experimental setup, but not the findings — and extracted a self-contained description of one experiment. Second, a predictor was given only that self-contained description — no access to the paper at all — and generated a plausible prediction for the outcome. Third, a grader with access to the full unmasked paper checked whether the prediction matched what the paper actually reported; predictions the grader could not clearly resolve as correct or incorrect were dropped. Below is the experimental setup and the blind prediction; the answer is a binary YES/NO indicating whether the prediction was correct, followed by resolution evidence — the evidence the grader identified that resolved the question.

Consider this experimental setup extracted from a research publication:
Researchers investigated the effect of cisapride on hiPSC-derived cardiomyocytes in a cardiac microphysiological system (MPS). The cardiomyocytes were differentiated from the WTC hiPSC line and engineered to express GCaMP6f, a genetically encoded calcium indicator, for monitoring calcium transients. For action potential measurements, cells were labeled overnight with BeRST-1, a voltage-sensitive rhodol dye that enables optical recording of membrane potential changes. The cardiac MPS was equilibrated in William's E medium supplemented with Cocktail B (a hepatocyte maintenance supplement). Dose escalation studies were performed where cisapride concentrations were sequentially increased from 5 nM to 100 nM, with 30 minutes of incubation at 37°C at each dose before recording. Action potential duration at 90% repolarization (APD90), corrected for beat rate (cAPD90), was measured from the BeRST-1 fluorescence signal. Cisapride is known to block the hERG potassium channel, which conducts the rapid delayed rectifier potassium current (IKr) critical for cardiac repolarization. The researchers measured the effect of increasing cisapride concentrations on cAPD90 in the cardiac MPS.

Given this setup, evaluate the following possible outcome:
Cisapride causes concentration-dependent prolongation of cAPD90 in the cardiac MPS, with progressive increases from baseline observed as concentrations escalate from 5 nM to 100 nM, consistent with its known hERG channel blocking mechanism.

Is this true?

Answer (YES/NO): YES